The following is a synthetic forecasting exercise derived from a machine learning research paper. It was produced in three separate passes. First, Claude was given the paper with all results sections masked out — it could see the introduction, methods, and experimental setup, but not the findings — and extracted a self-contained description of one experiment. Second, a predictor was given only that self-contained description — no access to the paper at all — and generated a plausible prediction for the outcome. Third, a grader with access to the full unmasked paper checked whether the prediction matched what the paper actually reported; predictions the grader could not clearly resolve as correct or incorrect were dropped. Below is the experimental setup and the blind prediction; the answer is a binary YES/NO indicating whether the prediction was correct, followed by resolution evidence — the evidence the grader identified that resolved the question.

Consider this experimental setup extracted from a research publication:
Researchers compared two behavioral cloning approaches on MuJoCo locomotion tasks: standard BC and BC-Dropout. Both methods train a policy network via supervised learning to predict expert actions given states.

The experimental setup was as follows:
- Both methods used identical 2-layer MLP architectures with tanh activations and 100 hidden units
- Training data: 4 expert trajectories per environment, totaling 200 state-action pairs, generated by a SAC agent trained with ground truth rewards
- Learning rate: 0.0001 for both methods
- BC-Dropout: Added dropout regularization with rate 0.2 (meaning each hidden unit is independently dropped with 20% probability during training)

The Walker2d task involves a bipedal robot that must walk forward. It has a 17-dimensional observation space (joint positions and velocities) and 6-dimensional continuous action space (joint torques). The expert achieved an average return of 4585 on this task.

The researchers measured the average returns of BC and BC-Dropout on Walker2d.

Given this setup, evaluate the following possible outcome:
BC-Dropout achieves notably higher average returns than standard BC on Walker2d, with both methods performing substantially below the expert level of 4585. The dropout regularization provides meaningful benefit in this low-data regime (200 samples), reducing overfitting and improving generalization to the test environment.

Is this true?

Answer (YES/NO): YES